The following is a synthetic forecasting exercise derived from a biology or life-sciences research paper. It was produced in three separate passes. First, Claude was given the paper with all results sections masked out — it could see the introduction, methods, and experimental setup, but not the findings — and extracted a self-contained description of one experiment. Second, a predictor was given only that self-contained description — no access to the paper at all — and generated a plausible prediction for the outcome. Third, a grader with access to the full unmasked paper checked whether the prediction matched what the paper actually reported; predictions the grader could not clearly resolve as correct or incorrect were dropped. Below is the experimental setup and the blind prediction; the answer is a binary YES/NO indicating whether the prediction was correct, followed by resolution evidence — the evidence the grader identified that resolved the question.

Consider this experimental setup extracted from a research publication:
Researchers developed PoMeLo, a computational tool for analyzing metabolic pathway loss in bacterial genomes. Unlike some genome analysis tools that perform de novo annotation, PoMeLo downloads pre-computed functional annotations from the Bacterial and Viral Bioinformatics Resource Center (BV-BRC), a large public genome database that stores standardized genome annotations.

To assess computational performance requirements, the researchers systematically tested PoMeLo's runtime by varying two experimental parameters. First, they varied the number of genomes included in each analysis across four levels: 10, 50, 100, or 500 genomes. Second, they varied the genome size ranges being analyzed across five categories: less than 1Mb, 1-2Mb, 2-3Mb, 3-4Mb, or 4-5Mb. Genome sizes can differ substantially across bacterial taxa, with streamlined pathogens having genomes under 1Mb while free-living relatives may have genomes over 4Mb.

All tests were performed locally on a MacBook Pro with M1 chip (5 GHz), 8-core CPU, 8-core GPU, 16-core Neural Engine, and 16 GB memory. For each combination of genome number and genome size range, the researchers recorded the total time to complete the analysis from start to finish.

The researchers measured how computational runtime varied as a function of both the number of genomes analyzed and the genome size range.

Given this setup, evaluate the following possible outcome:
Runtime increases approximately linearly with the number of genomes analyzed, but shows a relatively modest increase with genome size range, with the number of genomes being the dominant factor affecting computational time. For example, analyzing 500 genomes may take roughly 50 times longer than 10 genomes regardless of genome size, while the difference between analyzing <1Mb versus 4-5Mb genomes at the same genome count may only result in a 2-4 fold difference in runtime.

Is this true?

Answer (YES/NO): NO